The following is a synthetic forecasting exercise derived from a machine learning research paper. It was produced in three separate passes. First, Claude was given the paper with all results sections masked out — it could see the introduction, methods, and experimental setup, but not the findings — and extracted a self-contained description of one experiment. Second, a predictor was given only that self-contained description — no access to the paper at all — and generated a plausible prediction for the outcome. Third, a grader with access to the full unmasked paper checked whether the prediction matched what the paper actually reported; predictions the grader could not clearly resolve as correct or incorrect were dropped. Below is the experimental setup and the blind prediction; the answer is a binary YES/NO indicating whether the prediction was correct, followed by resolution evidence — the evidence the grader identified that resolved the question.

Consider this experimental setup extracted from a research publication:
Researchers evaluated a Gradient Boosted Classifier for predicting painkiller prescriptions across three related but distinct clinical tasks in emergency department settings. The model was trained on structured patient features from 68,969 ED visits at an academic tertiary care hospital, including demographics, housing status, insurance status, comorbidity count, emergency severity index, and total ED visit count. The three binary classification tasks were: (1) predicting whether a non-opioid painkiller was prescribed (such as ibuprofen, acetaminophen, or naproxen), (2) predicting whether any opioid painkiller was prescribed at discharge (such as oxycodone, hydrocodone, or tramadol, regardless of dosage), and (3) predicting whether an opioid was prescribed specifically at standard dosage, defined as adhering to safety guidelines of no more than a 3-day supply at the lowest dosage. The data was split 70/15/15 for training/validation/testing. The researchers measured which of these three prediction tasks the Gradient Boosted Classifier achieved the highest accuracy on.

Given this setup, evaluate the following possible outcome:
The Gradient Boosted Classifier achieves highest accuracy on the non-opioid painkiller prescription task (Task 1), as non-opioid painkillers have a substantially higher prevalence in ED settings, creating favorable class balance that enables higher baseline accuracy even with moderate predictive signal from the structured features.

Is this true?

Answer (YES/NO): NO